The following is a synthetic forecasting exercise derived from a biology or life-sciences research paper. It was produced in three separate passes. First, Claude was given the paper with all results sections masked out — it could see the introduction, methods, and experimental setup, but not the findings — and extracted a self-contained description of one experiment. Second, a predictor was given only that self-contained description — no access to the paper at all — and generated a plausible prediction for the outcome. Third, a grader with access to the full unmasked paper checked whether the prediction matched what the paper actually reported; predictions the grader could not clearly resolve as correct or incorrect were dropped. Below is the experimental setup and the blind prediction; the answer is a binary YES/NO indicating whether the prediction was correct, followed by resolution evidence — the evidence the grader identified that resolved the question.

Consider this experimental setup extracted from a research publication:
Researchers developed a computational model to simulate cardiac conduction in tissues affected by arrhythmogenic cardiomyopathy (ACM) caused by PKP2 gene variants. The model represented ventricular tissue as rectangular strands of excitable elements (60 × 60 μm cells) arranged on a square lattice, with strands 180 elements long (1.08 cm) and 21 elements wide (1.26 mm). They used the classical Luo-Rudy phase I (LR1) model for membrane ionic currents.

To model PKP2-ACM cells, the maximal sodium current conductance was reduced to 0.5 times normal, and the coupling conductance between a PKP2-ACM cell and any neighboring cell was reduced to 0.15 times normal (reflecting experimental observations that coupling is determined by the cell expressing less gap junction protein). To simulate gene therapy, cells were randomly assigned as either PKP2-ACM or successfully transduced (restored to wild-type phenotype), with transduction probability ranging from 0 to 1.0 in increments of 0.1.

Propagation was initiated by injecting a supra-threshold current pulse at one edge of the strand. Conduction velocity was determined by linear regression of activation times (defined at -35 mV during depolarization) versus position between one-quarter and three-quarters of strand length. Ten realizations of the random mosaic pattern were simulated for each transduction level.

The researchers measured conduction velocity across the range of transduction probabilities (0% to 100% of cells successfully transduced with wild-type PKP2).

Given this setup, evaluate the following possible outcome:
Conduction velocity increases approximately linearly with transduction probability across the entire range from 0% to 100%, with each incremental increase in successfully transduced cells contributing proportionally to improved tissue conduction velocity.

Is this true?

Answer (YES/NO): NO